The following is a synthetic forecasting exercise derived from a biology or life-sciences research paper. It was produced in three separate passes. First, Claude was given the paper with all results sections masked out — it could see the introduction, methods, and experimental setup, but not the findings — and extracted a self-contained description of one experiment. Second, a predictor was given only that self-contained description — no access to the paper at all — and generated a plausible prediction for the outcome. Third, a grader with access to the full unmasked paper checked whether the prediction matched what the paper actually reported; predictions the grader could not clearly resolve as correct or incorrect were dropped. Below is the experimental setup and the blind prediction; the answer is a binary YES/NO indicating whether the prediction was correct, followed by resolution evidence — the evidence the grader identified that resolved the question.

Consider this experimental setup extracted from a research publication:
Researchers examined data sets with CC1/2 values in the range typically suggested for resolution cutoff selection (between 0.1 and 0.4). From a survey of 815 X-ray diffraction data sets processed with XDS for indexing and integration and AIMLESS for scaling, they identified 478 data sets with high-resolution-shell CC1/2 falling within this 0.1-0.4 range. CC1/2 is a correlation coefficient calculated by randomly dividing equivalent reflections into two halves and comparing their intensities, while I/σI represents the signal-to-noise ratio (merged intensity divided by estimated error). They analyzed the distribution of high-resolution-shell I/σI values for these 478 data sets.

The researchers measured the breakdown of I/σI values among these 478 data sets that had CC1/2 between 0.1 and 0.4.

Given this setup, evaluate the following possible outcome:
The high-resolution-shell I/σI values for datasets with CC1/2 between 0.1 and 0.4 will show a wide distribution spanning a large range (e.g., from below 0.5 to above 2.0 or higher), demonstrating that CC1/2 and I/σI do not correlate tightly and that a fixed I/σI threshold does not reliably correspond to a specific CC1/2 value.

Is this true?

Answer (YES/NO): NO